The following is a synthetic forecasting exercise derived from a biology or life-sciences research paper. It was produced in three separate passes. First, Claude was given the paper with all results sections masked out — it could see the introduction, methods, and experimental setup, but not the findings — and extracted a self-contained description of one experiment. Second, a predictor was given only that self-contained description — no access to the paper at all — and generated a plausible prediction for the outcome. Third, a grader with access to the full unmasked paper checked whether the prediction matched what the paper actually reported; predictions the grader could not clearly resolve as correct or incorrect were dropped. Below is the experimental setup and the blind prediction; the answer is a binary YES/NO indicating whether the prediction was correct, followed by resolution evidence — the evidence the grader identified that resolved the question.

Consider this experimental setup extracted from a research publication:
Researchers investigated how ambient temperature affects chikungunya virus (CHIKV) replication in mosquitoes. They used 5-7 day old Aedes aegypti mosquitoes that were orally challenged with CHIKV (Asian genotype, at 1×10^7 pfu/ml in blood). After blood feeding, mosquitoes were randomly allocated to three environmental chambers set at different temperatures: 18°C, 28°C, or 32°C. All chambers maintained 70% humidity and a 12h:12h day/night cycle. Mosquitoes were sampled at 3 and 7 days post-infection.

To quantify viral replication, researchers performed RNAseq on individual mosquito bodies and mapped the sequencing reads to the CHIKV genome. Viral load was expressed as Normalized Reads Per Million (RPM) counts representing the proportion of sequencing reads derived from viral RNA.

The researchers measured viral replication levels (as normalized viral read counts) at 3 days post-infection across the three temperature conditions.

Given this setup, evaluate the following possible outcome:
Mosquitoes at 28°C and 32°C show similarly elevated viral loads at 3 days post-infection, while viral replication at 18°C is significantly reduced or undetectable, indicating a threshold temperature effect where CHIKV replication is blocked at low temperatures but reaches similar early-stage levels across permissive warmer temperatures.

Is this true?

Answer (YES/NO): NO